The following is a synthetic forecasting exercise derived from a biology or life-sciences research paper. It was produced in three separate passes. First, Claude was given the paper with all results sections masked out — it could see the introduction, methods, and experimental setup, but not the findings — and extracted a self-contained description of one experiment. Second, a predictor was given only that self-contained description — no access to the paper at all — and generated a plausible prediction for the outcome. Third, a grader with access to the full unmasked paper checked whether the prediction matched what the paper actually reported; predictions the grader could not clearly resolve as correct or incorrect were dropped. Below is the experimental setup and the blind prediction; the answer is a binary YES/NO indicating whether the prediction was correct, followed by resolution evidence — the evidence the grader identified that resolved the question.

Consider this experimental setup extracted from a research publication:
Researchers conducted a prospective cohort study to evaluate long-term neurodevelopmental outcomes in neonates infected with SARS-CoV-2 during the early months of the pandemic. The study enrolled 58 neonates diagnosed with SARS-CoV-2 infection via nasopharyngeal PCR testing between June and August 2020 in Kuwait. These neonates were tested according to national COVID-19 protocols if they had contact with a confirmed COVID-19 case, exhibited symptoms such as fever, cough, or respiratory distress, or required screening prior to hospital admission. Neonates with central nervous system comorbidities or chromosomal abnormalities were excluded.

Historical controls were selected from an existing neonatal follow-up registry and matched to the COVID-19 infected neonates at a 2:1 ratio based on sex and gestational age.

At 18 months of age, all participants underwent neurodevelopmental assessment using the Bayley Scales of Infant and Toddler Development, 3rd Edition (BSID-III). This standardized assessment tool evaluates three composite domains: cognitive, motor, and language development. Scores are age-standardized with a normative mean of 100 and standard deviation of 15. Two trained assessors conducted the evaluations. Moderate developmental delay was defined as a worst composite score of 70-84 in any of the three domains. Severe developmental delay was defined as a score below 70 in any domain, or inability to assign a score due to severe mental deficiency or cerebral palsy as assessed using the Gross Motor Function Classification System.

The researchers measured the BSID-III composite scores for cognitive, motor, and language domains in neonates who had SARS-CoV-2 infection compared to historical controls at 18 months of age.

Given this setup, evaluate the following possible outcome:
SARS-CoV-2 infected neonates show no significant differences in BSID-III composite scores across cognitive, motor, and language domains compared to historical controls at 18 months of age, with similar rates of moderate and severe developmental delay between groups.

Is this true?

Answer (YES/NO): YES